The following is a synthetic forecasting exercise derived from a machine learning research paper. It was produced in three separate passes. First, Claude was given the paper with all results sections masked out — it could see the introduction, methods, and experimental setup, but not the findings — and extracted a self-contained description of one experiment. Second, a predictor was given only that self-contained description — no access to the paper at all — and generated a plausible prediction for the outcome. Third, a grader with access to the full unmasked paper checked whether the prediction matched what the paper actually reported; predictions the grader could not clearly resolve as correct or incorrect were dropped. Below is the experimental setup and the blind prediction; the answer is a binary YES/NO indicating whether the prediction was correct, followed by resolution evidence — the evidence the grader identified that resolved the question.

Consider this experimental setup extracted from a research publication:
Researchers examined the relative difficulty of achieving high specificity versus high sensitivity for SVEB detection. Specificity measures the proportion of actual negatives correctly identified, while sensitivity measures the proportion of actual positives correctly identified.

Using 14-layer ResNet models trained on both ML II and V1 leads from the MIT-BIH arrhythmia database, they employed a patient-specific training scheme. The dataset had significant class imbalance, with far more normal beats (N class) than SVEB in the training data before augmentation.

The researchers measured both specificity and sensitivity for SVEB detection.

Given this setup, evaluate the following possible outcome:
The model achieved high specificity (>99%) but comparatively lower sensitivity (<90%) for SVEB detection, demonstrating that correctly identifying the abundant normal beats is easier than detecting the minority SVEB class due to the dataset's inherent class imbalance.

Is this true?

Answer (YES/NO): YES